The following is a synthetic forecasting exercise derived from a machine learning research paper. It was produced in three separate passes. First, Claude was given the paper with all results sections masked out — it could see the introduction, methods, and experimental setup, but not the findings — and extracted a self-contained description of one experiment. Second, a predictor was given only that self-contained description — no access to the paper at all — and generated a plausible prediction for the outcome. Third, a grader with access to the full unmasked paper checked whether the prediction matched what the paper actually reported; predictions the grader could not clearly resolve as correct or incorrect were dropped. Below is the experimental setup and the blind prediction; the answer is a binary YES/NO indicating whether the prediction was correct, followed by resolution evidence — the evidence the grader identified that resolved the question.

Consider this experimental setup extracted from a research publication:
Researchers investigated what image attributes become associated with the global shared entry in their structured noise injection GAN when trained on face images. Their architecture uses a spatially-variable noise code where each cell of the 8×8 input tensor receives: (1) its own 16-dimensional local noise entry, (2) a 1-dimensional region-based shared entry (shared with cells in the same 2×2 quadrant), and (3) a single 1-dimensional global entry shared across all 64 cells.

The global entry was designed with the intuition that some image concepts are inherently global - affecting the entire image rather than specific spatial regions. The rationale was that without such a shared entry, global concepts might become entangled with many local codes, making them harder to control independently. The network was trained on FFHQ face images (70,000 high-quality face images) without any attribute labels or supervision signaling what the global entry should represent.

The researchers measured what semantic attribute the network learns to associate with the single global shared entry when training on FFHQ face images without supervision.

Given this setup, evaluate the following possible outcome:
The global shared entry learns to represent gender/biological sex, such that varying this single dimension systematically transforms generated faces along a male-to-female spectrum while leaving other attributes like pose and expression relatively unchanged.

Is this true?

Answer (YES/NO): NO